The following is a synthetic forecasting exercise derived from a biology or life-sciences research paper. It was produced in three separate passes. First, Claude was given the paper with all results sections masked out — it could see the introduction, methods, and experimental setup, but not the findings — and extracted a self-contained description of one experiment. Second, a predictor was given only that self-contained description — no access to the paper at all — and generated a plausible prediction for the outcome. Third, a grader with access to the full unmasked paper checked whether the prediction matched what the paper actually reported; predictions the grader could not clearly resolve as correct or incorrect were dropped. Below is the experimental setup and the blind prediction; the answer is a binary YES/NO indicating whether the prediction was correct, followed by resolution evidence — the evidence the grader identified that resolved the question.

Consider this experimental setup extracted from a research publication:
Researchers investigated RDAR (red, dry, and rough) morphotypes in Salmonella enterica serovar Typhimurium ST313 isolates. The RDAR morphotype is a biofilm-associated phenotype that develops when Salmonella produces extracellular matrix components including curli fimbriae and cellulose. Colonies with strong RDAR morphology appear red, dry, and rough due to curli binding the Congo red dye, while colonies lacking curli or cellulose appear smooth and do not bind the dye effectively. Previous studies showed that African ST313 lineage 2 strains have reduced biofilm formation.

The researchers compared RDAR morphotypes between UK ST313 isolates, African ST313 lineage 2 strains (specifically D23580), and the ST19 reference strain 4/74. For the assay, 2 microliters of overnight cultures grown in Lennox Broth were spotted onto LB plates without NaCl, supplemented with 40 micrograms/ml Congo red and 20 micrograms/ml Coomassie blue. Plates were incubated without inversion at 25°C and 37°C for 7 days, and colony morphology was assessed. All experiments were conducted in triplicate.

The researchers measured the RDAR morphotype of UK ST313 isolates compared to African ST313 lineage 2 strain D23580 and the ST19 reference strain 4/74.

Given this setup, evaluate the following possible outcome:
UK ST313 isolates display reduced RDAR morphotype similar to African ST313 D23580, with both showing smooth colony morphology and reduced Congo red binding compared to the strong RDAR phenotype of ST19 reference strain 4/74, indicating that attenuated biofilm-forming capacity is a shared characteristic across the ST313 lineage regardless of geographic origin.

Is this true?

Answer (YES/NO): YES